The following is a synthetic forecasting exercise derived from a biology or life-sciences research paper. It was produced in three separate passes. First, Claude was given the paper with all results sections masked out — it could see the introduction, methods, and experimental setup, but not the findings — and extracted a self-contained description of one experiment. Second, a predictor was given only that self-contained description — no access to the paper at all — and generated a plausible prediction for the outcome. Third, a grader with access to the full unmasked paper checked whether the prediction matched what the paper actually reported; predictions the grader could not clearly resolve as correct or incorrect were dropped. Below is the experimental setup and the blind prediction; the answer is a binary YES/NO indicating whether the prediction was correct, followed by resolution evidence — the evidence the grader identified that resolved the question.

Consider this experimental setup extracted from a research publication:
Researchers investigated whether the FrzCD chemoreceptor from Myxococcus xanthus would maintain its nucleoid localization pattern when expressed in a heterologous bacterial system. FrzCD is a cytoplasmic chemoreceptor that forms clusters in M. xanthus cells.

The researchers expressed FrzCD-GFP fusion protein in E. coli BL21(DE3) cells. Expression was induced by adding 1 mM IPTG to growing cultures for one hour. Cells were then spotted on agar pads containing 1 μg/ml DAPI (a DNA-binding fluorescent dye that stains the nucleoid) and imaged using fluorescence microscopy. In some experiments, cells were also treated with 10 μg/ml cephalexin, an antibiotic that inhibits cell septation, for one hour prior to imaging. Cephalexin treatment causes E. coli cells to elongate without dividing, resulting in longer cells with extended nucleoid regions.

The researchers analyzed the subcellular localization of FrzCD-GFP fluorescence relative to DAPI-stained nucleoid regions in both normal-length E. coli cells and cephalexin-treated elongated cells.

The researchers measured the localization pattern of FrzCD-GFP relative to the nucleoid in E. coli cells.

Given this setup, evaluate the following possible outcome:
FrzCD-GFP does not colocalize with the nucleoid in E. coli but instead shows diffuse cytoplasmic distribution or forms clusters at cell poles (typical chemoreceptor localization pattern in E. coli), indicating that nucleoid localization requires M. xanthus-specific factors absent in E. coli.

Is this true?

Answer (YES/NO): NO